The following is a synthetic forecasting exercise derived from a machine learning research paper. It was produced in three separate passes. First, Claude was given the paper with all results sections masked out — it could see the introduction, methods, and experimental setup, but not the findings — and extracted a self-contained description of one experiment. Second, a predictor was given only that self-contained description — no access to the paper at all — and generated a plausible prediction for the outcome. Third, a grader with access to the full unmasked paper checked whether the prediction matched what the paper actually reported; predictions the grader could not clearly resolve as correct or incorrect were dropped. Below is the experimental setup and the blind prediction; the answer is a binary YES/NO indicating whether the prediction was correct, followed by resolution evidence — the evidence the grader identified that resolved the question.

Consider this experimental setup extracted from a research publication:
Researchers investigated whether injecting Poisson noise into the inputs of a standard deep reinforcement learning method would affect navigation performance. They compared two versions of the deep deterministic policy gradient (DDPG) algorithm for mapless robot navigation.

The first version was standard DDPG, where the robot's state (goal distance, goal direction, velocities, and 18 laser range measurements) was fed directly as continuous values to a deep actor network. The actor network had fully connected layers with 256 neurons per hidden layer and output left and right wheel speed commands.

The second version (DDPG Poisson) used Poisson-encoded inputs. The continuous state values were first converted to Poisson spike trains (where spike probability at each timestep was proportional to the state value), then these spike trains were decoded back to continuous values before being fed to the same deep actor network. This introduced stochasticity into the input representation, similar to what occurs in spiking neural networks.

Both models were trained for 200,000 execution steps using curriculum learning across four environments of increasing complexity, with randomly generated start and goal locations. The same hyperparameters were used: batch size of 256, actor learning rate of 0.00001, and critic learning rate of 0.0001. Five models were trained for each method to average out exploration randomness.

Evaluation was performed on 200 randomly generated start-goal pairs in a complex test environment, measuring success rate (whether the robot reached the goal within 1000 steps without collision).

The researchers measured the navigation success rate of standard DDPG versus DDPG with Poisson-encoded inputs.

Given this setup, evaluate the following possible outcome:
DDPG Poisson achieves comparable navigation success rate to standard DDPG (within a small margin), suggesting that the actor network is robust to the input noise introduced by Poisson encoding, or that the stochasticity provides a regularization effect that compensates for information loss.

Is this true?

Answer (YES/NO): NO